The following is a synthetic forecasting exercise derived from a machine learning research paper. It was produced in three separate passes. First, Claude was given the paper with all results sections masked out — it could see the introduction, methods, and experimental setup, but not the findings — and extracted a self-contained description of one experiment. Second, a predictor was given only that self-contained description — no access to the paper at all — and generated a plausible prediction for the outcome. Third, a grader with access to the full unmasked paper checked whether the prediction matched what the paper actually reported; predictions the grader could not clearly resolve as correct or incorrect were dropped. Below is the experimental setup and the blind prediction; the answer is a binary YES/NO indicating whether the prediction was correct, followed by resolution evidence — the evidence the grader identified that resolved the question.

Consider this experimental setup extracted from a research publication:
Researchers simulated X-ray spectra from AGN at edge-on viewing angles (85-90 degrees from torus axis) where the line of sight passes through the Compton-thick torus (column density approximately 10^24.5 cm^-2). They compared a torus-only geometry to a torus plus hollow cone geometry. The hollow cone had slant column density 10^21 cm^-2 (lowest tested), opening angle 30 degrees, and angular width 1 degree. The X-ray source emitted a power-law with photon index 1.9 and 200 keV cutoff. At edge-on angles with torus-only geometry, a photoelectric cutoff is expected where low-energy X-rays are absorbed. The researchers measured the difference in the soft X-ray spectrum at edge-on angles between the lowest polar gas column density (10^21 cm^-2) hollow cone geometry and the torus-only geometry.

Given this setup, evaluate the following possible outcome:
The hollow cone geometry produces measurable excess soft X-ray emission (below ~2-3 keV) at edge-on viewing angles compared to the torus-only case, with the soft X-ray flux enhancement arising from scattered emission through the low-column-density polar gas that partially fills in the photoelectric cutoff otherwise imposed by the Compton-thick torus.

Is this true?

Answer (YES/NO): YES